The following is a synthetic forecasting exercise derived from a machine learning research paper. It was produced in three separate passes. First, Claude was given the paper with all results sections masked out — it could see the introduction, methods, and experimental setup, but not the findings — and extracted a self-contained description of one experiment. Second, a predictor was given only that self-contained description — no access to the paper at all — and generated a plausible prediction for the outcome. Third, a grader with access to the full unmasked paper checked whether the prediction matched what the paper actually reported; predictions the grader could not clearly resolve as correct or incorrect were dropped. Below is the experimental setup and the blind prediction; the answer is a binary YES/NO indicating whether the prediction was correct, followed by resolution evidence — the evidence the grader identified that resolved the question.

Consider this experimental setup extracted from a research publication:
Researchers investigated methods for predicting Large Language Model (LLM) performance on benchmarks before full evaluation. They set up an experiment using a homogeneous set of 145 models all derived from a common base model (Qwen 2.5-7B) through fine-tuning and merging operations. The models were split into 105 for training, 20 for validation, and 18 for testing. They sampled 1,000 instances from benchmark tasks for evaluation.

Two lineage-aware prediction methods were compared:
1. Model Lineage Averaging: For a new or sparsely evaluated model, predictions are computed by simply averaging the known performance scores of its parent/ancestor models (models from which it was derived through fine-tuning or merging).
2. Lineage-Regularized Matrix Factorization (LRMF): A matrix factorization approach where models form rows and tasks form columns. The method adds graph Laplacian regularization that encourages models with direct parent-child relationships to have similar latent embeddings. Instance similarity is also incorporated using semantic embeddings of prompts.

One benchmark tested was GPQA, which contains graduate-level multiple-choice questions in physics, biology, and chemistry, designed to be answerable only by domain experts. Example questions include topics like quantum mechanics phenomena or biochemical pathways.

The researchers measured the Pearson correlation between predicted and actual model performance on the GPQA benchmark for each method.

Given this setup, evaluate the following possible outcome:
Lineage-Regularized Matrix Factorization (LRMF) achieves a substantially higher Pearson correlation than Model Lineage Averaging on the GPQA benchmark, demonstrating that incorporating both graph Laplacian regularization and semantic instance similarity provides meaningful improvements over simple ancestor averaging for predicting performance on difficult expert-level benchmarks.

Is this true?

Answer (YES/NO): NO